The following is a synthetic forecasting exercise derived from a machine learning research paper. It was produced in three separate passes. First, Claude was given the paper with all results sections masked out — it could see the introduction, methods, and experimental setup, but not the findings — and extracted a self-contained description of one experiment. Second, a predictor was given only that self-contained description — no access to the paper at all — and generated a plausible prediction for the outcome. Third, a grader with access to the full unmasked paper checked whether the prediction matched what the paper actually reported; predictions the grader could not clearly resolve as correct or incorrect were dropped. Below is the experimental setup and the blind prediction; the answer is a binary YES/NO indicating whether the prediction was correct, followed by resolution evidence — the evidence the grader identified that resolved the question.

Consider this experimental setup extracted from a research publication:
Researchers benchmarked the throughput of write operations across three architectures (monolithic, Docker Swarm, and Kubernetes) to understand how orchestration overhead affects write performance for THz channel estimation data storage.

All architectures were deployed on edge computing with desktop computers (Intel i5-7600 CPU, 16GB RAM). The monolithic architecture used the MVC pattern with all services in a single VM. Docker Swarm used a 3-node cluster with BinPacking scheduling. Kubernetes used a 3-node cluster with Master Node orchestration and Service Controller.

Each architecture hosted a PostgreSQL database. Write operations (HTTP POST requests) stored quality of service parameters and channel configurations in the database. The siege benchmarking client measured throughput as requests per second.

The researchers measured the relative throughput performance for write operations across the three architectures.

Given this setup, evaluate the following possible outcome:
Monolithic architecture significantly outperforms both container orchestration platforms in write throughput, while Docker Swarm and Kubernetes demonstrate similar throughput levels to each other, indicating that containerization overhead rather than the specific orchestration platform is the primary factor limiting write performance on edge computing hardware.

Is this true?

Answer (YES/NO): NO